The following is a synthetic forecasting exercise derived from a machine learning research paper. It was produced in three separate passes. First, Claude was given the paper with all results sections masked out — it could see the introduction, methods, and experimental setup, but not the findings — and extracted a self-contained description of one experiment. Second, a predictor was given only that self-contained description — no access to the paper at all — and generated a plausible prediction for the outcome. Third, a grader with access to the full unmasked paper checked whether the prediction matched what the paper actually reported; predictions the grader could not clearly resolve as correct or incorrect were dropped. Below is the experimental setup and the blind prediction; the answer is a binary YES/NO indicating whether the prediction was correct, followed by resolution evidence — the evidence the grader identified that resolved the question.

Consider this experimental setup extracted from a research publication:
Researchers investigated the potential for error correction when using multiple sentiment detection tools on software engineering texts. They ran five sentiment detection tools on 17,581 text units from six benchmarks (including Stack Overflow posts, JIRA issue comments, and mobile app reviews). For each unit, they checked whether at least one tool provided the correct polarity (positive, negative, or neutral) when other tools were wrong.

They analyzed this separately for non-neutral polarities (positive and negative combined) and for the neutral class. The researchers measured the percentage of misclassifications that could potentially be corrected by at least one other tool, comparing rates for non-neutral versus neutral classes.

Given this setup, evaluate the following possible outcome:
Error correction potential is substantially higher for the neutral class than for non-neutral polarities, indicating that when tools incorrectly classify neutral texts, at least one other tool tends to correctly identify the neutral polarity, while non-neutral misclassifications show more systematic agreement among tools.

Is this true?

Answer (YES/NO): YES